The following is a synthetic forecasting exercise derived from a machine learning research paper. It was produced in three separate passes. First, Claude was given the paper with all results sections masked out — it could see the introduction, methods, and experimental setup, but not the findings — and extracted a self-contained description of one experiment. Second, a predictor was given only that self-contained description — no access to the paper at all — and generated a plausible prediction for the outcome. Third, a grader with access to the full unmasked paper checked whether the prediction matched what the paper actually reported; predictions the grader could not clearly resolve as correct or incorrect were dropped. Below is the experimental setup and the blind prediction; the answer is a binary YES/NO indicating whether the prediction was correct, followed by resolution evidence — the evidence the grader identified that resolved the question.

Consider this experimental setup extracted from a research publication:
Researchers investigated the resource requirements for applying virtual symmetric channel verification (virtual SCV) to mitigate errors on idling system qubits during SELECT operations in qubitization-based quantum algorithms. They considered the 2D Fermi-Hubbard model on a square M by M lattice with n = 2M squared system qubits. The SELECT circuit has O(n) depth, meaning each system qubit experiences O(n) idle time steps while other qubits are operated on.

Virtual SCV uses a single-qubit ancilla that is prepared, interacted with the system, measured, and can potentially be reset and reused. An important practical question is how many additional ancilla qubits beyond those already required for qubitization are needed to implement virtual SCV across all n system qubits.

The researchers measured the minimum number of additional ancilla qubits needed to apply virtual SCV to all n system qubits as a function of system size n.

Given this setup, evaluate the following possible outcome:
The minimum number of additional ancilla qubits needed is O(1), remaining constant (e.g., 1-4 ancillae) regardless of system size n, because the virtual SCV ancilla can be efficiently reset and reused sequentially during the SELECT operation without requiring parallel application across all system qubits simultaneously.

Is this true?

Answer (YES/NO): YES